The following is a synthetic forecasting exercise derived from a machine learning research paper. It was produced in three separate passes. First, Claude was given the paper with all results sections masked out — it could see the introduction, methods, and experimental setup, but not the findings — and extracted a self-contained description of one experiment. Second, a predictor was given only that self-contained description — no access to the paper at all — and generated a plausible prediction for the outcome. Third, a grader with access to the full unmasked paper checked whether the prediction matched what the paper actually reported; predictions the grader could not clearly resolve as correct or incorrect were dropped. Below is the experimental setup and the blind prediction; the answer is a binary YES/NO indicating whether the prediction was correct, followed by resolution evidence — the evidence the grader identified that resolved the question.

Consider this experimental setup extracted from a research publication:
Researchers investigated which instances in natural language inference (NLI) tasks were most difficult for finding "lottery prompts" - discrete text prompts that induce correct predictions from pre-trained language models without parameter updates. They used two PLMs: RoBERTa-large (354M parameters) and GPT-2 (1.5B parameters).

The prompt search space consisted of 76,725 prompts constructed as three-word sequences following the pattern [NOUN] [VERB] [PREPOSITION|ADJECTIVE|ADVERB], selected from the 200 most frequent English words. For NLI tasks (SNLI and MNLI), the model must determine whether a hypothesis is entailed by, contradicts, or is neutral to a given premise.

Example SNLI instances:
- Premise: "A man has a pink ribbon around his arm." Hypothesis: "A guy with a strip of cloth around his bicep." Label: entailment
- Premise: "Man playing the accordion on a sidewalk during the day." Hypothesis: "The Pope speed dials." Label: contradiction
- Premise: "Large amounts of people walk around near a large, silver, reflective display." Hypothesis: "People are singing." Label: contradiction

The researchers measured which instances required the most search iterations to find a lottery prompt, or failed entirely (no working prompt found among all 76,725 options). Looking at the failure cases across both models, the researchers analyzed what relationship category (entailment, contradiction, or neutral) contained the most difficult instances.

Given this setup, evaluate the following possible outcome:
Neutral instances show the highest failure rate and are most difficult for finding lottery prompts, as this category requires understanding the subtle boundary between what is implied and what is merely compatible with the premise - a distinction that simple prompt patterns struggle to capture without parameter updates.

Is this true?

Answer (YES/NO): NO